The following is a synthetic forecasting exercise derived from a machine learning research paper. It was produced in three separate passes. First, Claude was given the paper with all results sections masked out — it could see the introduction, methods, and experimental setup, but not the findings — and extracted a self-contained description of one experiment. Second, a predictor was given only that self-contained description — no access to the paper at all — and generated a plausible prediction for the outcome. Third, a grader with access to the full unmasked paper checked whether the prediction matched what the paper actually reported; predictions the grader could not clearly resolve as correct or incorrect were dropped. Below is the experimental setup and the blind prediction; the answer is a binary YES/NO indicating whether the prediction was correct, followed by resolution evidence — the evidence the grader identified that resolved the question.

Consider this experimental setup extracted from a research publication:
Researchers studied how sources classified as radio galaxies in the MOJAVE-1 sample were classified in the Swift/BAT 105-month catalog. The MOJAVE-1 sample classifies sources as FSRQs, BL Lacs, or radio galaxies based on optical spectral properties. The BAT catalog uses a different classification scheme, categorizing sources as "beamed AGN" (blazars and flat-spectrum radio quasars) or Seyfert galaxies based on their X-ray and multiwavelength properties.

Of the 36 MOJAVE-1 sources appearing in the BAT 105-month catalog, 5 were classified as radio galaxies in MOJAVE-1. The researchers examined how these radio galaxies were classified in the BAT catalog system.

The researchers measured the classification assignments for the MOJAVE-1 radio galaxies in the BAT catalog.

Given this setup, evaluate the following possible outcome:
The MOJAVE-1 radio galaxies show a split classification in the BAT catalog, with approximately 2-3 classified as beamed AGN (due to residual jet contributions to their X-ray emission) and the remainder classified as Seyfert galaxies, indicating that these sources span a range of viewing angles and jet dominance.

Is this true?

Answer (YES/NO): YES